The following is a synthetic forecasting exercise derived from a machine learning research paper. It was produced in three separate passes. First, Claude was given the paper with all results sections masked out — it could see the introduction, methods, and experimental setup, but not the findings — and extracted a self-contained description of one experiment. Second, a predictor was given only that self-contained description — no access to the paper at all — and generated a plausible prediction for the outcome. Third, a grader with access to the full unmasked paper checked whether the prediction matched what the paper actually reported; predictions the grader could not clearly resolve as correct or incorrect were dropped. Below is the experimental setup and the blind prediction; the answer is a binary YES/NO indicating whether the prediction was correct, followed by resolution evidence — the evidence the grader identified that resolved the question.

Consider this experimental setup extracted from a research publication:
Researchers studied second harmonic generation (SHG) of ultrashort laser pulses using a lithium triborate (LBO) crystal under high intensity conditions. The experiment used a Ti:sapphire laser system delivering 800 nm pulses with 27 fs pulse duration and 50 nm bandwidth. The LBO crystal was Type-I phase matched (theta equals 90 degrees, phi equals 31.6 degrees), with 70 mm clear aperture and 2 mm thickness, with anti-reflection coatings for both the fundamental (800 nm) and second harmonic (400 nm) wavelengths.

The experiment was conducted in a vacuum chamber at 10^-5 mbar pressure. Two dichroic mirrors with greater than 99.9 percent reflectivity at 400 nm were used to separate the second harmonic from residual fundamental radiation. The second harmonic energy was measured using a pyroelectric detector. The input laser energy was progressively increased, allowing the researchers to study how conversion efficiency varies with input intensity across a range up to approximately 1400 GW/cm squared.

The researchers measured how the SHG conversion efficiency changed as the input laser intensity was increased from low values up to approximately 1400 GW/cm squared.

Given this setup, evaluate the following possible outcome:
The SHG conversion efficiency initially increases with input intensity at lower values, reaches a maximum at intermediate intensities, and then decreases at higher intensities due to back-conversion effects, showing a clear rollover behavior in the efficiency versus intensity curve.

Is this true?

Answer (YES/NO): NO